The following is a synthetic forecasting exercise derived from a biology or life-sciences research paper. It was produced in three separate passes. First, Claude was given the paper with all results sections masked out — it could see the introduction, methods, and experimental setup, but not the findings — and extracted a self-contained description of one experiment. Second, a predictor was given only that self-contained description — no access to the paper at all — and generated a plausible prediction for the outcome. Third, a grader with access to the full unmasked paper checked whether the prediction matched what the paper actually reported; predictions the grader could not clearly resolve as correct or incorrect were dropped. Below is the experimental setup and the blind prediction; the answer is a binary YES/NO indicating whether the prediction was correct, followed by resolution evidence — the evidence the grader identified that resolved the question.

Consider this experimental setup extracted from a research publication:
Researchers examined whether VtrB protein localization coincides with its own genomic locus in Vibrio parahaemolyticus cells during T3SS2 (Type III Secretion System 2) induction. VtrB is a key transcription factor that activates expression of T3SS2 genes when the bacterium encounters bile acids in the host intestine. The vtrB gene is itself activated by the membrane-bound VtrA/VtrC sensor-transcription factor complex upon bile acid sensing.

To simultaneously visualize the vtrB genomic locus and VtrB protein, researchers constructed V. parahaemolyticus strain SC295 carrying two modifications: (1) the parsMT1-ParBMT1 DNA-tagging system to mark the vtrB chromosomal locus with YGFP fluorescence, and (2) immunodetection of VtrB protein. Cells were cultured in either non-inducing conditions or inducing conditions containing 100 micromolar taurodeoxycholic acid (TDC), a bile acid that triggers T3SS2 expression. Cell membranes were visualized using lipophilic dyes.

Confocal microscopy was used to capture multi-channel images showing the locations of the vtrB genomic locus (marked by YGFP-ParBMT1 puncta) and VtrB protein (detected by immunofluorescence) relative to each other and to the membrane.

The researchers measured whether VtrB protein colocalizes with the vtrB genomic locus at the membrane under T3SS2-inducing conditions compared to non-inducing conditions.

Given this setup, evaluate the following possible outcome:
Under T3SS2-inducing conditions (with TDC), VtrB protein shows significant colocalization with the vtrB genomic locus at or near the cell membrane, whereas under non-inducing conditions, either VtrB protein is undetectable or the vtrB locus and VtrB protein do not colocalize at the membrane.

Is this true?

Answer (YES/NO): YES